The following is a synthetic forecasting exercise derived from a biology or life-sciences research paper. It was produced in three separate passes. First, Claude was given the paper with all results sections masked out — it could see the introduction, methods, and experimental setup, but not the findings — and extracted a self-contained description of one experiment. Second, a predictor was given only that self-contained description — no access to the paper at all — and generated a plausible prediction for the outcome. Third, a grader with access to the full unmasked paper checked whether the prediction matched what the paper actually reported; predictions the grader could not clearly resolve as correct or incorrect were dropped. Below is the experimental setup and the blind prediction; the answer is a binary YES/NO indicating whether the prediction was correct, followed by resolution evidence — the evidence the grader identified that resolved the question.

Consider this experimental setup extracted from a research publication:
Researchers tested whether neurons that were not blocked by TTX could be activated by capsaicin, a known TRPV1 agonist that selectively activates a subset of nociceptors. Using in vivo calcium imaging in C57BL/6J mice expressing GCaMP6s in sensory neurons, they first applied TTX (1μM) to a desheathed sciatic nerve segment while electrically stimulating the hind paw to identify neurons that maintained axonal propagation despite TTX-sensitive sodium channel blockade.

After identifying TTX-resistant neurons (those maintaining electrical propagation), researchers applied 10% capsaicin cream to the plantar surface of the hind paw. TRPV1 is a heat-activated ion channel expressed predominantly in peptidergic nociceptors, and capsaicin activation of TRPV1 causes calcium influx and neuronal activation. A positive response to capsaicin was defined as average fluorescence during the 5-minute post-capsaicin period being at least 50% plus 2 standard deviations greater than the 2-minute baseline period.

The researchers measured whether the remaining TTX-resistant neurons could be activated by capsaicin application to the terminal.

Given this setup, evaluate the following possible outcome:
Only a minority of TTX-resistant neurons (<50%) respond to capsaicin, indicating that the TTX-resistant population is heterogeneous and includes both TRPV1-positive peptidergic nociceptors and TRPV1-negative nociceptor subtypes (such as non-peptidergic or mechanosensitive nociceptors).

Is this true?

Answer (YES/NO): NO